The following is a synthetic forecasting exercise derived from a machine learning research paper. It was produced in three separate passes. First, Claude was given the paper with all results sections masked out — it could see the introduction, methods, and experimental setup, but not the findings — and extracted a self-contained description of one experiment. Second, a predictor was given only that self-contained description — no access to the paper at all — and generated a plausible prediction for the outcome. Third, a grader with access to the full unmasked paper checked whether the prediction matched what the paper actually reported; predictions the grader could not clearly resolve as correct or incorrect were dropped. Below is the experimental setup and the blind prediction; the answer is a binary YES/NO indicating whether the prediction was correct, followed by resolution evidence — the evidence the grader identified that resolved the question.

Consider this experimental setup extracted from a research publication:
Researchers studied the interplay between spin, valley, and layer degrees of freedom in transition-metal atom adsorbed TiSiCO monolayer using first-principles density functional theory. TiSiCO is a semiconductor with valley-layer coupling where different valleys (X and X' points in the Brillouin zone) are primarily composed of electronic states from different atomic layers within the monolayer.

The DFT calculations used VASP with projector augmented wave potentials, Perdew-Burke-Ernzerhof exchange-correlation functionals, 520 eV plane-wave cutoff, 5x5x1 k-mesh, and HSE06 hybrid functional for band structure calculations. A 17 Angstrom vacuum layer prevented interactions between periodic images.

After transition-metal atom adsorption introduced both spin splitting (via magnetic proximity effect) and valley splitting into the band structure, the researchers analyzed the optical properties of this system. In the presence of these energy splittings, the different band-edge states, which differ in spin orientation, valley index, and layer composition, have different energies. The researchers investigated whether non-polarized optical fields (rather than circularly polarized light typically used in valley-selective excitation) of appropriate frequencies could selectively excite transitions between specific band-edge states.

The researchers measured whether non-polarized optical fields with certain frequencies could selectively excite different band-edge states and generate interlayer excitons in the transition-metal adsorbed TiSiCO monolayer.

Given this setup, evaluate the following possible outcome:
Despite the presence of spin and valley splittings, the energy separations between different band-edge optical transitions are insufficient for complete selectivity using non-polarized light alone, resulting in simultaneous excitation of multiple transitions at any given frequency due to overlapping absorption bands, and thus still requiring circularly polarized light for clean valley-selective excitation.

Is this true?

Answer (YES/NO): NO